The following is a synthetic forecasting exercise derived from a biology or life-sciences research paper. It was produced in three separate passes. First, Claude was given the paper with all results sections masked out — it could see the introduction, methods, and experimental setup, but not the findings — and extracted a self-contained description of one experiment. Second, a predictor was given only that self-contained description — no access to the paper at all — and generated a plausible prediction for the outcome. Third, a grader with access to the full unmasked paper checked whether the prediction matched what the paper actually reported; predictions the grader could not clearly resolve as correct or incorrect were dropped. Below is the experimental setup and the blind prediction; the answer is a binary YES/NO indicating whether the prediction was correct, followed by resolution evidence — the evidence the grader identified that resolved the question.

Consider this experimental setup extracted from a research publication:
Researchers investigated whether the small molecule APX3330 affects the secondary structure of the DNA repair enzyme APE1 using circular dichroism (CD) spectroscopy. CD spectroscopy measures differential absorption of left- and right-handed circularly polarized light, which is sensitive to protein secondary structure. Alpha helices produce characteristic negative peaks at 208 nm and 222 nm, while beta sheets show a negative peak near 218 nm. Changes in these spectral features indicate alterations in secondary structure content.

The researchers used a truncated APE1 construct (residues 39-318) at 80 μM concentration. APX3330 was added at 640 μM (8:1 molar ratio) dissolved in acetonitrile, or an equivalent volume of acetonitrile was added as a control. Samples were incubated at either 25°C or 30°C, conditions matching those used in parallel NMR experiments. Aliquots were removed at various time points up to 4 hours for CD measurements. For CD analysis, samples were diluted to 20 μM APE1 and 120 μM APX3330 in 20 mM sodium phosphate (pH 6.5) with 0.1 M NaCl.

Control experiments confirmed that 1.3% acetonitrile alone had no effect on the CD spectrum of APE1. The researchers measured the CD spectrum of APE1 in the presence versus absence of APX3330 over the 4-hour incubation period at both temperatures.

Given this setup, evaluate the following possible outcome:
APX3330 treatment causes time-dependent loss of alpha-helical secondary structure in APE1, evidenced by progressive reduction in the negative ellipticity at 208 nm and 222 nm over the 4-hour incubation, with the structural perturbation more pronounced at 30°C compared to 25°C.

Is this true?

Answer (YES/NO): NO